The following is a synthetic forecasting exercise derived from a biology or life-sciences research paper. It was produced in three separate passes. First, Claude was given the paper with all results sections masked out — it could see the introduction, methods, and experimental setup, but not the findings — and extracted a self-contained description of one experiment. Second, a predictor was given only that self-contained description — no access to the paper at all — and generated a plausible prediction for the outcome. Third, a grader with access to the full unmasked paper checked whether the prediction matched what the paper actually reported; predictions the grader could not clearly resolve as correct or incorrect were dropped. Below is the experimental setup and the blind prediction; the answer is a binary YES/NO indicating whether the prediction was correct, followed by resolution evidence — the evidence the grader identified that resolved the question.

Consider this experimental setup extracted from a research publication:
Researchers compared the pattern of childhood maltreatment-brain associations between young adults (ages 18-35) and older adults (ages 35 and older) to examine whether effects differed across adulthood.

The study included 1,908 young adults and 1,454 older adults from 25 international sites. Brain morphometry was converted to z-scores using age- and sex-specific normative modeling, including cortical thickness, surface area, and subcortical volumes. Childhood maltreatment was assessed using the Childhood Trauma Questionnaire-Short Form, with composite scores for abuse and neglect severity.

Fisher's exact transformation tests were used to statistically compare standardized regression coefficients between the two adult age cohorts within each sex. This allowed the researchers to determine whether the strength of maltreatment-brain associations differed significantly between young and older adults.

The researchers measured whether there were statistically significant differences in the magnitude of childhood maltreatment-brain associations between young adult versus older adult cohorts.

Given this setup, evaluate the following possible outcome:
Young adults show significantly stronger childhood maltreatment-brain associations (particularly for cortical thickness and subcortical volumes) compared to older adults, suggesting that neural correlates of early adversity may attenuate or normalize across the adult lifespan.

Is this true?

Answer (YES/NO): YES